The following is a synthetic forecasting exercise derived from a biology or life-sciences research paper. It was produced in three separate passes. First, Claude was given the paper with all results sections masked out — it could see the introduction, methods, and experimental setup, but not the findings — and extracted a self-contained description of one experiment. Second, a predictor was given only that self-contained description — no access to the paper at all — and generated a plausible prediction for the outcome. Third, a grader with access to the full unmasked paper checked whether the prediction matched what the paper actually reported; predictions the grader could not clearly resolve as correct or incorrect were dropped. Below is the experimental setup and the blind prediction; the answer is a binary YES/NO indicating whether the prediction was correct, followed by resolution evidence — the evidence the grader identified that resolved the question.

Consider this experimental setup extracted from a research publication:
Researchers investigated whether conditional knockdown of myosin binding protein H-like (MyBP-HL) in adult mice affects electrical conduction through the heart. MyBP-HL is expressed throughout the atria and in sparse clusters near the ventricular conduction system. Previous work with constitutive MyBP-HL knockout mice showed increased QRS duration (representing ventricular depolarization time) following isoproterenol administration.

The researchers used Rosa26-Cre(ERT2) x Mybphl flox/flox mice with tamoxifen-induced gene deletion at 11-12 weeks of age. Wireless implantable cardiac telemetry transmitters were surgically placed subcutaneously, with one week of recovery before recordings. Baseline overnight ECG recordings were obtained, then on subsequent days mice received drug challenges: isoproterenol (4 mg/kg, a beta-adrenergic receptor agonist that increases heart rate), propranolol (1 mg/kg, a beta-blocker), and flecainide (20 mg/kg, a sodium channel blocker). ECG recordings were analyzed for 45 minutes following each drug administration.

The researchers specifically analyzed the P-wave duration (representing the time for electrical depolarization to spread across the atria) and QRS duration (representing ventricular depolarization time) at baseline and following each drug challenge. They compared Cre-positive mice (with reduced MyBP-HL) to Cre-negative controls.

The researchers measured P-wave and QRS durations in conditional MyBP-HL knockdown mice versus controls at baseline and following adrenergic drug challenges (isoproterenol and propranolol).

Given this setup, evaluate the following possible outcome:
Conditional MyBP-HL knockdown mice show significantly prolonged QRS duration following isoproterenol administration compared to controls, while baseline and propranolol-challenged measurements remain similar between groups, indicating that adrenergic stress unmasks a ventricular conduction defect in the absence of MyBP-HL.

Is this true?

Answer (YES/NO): NO